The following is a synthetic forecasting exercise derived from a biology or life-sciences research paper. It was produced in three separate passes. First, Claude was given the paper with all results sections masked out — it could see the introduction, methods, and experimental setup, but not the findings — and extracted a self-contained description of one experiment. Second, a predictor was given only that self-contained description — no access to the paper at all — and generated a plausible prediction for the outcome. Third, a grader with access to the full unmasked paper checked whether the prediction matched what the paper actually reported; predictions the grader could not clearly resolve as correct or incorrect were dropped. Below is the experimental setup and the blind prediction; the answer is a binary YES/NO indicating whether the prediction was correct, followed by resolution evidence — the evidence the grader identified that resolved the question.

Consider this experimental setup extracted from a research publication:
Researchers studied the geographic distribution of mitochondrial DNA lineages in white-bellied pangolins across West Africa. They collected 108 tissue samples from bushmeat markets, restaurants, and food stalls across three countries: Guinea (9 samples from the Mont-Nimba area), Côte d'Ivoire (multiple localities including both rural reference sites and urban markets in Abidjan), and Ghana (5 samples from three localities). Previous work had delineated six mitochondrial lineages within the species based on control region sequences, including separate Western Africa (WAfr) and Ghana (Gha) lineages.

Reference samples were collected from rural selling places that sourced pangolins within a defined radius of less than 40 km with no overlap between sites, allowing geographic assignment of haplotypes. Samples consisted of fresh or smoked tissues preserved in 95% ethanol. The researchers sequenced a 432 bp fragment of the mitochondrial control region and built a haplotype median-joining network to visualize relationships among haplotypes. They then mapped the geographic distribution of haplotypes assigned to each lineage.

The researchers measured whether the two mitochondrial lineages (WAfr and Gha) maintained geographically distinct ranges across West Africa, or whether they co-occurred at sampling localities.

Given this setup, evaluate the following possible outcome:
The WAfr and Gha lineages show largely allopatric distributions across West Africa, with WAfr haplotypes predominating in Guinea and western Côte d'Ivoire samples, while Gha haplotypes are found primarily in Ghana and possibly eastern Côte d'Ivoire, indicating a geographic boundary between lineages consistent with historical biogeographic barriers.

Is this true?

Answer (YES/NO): NO